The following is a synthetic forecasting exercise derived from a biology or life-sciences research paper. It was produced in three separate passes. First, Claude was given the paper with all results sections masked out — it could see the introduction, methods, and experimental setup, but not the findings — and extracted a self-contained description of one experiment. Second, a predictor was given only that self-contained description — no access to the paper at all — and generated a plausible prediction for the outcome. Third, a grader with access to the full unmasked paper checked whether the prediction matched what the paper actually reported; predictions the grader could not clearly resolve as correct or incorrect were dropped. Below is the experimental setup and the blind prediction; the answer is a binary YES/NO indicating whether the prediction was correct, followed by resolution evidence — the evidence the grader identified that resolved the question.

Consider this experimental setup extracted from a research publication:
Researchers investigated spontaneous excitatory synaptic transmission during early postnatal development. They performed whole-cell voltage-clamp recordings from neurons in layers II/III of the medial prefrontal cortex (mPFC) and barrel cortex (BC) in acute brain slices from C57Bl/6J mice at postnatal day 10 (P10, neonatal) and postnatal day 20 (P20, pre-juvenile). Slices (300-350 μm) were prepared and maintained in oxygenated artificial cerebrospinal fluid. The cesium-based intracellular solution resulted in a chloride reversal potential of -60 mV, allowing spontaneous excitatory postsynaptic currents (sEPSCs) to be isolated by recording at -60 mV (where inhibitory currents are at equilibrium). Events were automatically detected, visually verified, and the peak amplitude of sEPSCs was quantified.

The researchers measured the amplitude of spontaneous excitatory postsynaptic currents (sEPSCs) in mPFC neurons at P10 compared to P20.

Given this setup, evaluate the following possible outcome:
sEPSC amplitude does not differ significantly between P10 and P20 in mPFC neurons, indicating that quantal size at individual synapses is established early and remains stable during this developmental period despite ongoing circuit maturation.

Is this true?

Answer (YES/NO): YES